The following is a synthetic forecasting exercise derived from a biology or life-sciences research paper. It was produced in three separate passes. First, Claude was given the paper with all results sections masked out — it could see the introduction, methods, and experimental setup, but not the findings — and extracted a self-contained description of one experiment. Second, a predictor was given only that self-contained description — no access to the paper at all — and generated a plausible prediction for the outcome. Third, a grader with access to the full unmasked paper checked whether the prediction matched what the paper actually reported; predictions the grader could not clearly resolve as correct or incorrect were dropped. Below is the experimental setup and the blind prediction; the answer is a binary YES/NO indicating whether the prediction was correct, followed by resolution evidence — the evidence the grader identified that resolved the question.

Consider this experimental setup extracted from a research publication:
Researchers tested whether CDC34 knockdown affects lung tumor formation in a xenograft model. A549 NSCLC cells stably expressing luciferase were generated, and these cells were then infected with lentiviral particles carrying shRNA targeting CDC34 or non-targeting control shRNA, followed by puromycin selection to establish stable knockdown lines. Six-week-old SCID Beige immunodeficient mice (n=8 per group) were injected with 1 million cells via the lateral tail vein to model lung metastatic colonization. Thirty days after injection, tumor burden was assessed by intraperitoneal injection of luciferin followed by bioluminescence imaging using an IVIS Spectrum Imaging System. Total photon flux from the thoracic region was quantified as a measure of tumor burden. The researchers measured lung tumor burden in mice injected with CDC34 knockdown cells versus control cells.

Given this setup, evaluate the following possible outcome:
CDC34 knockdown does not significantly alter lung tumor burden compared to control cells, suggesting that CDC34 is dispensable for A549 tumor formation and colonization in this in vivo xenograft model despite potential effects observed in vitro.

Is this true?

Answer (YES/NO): NO